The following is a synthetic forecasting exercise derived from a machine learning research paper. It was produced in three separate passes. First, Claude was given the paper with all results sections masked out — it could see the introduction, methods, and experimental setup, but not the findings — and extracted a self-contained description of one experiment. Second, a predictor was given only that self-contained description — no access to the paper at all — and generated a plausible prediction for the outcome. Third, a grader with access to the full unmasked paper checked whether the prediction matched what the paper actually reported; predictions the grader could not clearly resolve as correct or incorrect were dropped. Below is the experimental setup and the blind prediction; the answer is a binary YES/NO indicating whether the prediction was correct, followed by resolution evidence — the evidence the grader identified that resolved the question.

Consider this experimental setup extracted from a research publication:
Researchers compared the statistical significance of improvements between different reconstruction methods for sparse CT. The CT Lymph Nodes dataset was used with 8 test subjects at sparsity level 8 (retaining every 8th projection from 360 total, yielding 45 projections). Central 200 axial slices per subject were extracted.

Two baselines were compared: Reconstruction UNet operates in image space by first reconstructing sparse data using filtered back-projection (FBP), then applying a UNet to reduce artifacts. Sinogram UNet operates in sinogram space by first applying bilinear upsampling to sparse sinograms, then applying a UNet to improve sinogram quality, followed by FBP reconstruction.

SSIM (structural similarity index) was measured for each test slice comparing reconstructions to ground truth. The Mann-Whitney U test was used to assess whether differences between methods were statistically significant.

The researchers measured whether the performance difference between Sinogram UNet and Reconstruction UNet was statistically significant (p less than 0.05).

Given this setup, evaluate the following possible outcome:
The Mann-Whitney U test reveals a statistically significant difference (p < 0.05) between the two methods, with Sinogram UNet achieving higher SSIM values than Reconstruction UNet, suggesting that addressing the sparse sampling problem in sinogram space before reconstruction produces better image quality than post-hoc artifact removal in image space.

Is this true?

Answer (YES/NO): NO